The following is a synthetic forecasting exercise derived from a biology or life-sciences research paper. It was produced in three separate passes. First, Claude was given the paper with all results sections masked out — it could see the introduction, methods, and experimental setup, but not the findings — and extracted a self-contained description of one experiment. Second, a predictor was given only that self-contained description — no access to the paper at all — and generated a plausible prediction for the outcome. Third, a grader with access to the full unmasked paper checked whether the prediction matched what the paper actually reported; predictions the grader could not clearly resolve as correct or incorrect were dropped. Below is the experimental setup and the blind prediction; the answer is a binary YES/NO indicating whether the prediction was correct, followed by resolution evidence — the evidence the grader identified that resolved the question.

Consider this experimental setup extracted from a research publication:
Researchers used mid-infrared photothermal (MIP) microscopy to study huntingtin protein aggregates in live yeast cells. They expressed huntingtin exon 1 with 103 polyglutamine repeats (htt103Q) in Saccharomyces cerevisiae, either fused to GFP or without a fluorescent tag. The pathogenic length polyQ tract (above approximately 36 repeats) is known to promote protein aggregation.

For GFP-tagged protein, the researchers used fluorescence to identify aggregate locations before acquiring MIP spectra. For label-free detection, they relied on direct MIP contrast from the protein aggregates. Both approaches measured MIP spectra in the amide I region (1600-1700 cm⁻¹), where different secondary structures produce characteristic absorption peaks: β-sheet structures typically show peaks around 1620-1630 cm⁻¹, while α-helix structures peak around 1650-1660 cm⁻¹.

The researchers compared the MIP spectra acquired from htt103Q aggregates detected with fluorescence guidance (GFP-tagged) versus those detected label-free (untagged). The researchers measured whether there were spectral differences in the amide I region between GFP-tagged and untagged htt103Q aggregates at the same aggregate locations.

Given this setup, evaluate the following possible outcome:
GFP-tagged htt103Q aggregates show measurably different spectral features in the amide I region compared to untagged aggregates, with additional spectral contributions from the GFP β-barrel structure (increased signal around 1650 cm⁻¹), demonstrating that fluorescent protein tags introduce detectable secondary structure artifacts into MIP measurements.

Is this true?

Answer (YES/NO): NO